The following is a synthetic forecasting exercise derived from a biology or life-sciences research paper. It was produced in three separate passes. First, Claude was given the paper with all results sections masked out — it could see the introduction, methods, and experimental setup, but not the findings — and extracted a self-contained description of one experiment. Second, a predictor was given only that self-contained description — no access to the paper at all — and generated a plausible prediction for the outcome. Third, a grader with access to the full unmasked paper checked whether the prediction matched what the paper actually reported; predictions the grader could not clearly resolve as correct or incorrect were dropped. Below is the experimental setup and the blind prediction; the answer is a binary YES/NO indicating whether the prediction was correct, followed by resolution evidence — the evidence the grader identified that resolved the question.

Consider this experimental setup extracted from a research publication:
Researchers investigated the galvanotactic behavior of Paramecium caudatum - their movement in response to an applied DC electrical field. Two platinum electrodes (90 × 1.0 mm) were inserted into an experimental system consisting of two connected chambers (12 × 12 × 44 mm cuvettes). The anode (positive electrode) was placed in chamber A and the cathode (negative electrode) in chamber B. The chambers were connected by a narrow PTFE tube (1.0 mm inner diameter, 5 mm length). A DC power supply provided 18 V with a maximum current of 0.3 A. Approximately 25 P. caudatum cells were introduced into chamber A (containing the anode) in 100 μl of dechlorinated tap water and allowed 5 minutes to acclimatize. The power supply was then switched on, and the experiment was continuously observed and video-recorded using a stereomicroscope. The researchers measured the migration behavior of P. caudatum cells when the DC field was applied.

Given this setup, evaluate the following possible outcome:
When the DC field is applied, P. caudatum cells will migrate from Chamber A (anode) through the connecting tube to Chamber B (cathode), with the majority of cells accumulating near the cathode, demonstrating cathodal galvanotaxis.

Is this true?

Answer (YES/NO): YES